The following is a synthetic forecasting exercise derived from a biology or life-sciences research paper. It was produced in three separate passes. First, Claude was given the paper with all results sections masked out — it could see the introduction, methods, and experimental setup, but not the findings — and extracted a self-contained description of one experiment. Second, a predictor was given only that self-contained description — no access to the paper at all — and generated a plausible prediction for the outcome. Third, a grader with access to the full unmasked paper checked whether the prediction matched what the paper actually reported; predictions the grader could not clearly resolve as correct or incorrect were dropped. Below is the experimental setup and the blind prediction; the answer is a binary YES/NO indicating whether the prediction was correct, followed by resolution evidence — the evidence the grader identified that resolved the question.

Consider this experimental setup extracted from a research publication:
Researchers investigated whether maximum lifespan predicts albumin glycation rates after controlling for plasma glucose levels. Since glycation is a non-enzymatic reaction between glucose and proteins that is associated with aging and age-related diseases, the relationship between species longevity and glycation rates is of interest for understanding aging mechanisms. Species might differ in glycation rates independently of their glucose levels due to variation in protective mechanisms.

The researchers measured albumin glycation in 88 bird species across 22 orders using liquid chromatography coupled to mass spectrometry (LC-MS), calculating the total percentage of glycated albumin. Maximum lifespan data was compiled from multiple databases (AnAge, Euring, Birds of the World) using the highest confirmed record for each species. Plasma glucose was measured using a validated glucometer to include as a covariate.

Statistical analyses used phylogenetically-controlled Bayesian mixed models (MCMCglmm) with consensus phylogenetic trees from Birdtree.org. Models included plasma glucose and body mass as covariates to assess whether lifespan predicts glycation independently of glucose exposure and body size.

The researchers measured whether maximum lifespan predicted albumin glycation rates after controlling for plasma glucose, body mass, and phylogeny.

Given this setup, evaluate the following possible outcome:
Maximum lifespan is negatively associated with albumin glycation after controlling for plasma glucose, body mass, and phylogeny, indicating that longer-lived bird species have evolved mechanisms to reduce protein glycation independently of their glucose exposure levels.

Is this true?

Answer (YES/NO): NO